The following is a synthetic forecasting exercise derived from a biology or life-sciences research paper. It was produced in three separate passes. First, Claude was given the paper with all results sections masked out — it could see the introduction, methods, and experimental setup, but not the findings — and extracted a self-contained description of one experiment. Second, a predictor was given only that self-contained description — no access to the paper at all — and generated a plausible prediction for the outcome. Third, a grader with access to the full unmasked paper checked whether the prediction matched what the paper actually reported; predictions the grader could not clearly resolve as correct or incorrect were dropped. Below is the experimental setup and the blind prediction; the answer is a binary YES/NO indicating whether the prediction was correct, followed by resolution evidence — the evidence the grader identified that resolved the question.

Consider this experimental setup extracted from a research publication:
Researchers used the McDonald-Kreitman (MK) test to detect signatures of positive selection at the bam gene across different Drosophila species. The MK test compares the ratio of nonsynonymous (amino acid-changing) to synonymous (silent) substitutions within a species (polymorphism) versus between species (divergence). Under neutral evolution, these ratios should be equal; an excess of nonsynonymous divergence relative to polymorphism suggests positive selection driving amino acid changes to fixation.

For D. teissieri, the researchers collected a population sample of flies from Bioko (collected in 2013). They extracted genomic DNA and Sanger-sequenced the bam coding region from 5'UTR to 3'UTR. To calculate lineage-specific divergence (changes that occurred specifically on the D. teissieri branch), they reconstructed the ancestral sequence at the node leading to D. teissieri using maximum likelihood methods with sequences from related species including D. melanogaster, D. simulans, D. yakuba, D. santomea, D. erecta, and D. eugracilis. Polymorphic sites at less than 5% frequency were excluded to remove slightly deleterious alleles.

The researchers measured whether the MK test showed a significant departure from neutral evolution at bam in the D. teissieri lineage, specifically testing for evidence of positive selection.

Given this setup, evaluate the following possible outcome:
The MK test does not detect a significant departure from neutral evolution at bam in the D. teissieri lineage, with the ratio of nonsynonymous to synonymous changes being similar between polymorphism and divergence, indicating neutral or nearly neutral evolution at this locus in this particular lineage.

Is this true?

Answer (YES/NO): YES